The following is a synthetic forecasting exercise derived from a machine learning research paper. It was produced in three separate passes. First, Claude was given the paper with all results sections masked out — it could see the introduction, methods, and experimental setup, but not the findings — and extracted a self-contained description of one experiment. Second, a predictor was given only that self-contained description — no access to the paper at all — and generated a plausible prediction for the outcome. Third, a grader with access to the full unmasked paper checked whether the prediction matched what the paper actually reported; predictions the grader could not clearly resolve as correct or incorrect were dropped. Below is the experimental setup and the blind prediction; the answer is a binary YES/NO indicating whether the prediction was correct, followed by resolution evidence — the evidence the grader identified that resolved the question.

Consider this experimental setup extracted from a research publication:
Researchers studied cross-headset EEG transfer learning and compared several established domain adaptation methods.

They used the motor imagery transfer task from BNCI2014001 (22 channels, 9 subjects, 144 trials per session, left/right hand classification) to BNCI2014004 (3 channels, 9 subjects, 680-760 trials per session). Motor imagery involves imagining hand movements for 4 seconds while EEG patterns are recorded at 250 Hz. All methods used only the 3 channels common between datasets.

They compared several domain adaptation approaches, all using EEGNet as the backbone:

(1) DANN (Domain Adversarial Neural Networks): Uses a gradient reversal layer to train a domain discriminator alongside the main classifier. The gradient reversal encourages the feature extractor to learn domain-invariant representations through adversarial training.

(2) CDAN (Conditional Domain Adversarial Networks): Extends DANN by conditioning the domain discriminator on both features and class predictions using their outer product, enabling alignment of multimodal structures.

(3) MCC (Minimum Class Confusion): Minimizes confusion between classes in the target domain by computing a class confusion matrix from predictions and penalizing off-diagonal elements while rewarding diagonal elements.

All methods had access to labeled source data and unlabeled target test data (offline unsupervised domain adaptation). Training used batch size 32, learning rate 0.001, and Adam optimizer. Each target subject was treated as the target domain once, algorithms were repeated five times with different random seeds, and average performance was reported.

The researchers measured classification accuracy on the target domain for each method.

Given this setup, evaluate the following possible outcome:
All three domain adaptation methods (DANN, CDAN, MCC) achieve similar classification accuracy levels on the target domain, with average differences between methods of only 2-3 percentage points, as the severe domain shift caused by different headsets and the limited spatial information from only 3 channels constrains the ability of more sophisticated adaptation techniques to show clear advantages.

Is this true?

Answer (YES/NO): NO